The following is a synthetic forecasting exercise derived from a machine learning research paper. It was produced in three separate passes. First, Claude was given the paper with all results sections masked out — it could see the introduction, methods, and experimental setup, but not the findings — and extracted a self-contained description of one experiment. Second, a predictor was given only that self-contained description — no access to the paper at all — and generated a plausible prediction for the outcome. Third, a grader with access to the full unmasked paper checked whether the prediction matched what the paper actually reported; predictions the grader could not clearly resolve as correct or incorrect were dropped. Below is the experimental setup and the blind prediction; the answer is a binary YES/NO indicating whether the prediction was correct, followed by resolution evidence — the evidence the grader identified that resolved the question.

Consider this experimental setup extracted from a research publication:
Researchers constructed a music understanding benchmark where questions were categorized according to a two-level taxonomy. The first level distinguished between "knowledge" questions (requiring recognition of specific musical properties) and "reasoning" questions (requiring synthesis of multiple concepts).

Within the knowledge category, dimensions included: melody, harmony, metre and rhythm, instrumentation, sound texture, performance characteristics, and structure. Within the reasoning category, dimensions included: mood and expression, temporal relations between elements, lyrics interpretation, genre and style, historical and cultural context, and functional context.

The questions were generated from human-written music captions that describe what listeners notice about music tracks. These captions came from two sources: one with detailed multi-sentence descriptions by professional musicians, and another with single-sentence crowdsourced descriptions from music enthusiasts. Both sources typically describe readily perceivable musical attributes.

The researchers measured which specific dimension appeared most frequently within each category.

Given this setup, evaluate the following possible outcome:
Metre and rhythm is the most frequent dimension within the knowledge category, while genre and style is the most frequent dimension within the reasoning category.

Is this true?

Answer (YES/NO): NO